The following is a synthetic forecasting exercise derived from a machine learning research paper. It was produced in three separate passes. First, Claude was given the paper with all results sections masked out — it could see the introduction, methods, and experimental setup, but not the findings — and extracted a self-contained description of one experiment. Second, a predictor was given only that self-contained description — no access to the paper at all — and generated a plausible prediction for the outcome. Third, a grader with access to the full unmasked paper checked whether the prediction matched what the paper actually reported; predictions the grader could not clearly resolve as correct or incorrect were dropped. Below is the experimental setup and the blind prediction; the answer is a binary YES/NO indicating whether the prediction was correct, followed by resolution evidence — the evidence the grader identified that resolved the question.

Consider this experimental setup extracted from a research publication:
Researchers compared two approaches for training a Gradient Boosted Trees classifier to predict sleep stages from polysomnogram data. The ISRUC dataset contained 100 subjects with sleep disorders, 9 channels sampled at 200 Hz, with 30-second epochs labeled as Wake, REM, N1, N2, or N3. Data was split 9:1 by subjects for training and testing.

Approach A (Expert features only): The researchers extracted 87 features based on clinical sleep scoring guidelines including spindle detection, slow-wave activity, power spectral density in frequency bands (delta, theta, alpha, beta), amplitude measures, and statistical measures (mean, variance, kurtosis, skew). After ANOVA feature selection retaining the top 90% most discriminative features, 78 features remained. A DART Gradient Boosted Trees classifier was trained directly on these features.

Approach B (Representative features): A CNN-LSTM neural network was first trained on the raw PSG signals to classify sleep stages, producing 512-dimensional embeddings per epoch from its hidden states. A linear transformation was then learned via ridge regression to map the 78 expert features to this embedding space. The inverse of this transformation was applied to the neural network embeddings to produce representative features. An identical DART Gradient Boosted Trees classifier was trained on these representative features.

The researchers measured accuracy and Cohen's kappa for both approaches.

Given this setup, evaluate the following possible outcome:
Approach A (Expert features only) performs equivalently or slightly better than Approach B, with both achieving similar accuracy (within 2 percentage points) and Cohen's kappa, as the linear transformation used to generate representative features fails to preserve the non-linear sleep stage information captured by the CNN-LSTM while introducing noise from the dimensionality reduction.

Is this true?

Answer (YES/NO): NO